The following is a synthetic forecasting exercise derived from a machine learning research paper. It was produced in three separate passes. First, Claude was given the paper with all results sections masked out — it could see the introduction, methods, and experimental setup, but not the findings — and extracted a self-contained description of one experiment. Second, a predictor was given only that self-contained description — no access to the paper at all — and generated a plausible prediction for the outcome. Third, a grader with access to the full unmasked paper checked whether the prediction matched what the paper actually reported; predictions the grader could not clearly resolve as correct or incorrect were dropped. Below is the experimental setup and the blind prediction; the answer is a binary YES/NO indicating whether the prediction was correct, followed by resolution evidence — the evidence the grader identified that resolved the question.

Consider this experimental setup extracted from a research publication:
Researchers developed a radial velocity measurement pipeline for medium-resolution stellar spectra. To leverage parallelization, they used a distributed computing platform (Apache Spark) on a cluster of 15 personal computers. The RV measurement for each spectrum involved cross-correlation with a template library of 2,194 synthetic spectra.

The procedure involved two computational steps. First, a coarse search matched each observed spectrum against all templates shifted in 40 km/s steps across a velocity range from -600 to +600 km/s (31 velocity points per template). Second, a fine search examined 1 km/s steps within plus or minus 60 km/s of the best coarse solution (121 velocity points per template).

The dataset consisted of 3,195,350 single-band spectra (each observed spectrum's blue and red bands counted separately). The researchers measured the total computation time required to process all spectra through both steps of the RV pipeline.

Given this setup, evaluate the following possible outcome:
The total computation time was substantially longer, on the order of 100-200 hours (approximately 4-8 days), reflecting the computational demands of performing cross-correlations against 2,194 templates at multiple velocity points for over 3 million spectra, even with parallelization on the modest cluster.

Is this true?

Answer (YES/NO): NO